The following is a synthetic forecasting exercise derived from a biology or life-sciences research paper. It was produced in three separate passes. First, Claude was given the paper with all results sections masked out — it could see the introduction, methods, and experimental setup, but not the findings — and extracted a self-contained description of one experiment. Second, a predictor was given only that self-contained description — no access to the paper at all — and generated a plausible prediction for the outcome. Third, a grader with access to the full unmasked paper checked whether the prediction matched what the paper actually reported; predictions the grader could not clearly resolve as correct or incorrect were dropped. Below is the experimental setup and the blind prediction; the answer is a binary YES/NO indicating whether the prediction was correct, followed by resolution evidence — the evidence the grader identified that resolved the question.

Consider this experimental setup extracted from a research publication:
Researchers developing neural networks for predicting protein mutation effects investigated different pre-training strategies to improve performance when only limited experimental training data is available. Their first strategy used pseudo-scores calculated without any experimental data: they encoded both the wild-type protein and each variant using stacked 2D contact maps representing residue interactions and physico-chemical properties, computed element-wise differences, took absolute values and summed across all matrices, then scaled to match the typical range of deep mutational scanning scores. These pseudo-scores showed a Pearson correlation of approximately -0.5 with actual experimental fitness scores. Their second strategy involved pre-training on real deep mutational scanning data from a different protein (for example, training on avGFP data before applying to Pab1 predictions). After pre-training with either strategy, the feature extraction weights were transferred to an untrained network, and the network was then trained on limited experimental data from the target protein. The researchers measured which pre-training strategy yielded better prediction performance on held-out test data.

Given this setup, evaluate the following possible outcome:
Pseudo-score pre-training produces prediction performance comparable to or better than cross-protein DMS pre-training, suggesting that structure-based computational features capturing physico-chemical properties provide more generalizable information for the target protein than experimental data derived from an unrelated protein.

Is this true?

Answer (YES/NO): YES